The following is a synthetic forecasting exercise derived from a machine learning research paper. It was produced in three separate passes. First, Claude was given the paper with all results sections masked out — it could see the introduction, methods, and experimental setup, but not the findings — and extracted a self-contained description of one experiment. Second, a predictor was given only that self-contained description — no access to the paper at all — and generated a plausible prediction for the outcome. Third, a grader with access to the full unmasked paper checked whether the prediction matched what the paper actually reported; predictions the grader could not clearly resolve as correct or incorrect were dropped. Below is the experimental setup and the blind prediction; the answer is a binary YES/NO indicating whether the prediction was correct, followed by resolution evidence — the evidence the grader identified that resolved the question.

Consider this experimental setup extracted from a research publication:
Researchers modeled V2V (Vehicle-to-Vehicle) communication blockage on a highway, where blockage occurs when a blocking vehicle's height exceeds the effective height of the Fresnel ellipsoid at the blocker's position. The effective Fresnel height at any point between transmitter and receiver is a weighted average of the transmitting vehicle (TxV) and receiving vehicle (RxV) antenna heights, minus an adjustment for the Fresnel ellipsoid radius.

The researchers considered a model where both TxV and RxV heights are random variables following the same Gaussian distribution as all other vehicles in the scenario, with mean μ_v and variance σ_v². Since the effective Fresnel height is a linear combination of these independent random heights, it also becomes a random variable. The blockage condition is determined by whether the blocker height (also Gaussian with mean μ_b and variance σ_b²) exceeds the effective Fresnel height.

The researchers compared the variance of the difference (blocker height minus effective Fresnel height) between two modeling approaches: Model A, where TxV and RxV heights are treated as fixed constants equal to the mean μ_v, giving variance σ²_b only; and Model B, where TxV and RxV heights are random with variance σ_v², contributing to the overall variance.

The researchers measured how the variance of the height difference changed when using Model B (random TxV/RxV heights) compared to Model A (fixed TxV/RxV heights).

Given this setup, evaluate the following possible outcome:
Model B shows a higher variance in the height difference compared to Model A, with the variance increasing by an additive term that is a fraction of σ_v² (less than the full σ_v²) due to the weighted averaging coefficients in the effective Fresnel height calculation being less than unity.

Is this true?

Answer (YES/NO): NO